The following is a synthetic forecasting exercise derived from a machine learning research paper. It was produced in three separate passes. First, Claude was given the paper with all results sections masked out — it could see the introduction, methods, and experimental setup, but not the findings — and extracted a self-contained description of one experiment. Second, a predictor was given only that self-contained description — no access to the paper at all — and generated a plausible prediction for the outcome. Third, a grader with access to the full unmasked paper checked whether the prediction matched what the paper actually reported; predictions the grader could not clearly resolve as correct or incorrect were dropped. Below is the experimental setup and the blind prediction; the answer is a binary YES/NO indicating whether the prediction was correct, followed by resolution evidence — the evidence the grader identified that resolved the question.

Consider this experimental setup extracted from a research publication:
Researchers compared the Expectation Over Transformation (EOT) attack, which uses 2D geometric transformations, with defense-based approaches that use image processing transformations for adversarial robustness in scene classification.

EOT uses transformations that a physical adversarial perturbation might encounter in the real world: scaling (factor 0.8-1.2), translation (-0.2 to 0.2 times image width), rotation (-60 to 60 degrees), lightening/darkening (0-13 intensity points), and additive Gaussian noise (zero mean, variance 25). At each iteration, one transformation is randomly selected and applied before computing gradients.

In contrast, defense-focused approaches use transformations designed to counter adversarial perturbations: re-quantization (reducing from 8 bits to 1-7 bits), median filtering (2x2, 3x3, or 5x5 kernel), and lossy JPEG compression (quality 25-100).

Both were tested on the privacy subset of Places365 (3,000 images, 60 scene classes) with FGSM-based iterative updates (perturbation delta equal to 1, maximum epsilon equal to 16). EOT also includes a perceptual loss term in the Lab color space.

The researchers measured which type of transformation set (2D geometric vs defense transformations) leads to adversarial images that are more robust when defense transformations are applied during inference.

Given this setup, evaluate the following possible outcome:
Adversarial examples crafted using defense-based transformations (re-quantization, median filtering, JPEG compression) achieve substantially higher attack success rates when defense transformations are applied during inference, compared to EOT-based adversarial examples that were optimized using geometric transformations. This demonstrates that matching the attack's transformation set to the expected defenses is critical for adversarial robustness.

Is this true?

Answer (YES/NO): YES